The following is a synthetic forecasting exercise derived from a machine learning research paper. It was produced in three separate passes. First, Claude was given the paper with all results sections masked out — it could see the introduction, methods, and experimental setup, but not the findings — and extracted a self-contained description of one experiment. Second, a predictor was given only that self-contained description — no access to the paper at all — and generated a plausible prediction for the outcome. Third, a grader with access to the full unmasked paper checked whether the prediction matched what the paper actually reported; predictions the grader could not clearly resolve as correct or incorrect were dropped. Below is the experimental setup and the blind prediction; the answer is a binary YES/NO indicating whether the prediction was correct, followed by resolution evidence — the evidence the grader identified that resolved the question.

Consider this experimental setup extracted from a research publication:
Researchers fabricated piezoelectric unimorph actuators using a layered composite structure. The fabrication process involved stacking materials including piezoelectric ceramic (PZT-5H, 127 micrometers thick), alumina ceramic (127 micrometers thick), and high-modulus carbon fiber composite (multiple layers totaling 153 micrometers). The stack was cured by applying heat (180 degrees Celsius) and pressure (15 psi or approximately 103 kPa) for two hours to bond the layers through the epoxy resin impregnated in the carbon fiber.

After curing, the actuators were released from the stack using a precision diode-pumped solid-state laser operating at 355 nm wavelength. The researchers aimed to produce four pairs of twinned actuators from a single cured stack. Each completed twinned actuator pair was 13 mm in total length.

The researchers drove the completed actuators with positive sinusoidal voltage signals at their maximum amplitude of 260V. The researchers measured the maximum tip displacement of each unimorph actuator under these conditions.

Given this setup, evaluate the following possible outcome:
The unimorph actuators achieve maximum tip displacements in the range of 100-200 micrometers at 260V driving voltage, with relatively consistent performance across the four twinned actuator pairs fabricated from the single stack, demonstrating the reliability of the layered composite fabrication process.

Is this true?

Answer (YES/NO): NO